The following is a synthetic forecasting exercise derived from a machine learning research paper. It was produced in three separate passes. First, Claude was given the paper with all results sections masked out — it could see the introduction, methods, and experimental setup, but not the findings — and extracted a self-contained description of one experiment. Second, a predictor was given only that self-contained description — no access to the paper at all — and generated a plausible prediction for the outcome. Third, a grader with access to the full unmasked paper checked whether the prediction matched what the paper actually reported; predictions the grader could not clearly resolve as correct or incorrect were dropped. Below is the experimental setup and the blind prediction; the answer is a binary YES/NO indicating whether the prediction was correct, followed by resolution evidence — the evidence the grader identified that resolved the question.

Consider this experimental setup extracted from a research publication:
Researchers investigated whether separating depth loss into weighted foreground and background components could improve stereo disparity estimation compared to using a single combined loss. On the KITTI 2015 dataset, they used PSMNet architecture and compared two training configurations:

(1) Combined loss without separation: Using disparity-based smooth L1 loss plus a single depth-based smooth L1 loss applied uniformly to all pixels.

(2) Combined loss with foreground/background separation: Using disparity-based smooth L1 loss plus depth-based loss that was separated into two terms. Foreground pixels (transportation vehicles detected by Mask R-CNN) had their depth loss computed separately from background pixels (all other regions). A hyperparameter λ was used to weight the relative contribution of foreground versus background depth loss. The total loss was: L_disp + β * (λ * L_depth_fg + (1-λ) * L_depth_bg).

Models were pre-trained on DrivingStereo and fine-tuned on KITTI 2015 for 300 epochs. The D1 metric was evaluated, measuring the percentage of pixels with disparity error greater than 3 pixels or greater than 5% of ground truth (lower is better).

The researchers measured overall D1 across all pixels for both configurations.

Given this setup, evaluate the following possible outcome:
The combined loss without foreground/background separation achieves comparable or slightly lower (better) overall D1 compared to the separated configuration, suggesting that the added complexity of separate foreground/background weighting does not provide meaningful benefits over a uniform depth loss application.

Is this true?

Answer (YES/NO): NO